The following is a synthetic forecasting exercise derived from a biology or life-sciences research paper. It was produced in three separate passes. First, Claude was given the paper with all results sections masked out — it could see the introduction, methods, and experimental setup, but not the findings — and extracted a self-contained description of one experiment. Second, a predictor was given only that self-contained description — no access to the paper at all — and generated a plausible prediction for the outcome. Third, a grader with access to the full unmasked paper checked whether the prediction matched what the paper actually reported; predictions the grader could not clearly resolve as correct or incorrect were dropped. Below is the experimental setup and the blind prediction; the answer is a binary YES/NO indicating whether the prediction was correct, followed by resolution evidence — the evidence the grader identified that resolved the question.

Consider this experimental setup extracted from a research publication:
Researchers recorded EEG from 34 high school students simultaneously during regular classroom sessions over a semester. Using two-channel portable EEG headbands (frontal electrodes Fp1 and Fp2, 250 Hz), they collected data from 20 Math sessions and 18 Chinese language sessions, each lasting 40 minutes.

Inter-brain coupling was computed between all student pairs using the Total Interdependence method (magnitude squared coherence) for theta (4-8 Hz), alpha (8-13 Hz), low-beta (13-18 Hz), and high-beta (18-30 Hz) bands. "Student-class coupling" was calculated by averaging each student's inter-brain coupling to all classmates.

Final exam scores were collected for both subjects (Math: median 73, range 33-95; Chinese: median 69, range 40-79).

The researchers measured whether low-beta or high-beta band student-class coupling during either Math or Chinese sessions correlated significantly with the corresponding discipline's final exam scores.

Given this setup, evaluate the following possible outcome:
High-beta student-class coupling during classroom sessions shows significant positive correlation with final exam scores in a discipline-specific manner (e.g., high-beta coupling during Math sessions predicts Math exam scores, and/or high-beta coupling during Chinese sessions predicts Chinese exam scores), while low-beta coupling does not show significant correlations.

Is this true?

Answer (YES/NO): NO